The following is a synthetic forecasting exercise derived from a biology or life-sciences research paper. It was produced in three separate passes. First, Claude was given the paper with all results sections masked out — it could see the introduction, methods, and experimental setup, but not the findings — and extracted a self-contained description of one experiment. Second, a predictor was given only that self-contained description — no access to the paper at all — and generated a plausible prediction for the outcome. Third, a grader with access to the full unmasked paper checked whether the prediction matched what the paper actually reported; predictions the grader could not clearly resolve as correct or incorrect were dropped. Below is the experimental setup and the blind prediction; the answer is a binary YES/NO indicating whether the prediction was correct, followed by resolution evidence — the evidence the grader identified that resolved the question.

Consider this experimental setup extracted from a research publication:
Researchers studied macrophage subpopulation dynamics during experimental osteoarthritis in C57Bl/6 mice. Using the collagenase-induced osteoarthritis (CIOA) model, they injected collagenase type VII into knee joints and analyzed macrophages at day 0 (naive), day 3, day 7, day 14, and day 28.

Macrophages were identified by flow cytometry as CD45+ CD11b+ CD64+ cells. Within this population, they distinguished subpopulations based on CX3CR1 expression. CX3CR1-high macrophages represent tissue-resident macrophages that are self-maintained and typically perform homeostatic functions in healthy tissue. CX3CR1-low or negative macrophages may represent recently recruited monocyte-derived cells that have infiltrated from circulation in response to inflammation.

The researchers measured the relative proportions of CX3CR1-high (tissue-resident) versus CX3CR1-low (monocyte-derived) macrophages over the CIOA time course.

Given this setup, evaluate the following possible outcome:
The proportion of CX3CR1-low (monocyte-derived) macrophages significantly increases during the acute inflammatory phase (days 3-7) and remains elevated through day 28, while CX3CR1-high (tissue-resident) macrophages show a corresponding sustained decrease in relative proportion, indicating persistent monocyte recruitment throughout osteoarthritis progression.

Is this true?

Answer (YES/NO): NO